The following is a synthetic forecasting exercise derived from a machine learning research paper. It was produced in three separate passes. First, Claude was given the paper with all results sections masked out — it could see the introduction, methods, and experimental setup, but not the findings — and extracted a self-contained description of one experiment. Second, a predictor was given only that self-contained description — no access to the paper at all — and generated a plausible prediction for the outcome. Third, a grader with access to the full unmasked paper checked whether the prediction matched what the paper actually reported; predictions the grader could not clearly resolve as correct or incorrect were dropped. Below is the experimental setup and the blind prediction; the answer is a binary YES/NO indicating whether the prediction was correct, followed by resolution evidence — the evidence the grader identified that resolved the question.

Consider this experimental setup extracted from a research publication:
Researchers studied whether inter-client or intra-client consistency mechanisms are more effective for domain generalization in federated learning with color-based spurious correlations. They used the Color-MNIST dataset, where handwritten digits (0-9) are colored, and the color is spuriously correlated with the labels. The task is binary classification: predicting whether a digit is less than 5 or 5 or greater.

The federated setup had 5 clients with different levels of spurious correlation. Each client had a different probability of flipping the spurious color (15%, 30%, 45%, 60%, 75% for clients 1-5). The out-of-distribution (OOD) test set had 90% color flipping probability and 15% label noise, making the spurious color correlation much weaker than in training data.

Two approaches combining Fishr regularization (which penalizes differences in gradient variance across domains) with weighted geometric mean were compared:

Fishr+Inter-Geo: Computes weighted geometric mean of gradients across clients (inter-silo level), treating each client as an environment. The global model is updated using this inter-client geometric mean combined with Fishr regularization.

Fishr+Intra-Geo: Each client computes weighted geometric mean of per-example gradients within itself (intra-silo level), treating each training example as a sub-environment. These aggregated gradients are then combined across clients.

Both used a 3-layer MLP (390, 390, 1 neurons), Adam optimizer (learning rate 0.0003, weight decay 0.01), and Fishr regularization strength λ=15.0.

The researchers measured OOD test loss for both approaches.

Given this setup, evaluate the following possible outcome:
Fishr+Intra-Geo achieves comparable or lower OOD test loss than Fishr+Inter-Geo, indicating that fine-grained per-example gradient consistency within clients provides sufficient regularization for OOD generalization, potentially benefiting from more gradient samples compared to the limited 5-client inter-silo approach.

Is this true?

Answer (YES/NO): NO